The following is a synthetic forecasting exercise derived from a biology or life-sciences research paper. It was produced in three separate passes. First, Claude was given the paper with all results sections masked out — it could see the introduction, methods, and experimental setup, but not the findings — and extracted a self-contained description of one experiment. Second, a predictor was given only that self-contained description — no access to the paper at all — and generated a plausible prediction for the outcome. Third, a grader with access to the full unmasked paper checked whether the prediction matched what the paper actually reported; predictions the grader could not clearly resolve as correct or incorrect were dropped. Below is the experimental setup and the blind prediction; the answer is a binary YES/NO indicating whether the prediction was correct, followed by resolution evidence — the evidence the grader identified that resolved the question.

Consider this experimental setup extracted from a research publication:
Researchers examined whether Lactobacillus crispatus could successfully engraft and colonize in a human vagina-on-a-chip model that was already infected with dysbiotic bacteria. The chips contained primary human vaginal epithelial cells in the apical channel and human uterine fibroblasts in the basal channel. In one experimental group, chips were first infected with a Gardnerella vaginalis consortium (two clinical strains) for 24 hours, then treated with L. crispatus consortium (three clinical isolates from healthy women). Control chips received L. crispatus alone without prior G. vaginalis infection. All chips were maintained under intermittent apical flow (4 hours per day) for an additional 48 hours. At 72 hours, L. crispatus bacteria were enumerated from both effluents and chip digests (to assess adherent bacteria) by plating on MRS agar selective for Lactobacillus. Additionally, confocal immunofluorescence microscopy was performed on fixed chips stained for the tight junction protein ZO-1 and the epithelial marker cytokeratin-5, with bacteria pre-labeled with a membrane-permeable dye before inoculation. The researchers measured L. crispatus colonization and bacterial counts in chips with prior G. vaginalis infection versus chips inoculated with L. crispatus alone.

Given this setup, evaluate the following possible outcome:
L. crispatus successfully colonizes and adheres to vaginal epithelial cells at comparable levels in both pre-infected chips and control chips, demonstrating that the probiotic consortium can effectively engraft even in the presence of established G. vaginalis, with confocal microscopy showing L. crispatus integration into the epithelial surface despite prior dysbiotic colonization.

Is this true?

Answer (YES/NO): NO